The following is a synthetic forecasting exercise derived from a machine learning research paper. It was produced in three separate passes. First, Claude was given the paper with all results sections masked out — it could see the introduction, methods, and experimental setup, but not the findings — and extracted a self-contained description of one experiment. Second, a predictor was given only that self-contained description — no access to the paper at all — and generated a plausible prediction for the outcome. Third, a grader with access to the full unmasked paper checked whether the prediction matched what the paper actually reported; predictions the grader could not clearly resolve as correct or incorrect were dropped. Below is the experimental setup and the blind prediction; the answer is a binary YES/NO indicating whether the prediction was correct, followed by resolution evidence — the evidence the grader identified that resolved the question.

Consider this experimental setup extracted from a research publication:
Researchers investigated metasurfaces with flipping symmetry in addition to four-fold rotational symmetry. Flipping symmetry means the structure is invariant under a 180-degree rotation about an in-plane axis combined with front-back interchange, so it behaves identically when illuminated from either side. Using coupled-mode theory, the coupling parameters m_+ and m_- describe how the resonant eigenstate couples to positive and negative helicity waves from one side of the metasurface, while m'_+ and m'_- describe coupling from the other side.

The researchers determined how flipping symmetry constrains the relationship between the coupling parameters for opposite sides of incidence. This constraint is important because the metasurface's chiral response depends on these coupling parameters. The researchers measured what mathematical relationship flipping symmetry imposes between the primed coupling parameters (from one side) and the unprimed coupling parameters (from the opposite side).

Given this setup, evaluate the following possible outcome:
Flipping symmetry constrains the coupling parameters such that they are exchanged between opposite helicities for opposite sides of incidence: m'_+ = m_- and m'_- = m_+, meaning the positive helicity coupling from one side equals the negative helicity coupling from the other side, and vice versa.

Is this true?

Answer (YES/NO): YES